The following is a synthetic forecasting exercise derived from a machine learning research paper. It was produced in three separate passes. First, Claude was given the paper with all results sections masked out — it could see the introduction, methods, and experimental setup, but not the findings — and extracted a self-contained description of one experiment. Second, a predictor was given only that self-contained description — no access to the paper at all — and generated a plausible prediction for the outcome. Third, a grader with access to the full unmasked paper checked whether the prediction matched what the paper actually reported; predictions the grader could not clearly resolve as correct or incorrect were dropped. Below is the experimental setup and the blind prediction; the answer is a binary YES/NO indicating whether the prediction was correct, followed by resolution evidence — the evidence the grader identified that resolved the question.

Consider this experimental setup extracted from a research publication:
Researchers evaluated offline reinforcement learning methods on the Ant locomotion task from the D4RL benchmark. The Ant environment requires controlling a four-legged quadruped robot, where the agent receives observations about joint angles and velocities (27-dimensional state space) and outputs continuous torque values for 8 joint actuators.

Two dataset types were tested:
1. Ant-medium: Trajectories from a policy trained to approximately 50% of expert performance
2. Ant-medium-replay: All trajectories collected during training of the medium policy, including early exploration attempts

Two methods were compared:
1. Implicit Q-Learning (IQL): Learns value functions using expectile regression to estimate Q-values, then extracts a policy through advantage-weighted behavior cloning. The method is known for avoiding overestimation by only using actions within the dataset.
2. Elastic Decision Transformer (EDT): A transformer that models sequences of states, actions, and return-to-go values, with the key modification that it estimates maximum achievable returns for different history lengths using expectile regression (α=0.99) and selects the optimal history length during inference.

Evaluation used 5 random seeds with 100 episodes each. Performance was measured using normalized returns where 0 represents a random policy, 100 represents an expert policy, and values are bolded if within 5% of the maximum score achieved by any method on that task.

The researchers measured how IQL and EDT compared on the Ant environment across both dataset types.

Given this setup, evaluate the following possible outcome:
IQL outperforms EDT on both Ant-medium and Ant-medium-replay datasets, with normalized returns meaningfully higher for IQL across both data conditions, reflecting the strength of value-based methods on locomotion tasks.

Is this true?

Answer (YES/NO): NO